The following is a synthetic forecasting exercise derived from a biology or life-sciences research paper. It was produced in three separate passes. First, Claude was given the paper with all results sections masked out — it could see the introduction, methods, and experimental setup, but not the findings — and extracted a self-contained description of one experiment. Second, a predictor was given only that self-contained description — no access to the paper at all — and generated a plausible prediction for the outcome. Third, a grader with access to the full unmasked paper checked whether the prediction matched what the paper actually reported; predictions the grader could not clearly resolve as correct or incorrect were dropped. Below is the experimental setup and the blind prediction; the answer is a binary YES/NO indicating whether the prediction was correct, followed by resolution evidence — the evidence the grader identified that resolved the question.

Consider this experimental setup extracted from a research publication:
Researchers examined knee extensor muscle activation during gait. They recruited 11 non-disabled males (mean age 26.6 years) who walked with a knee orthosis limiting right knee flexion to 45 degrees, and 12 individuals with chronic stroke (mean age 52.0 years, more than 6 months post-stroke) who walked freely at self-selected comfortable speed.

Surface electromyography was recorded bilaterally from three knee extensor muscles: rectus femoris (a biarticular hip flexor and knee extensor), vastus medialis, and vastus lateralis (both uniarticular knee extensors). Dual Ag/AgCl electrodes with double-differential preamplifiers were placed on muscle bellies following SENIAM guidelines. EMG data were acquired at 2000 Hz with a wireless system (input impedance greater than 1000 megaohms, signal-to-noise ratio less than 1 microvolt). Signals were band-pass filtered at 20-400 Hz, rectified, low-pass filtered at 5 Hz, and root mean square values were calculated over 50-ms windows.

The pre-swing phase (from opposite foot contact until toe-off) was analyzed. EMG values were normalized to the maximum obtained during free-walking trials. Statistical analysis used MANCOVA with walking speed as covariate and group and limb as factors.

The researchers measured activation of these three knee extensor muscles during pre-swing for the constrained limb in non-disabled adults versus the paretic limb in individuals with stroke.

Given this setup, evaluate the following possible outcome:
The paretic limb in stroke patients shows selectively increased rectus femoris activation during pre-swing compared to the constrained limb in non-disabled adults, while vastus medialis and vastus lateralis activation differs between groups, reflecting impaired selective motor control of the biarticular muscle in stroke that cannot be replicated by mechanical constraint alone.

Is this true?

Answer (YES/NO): YES